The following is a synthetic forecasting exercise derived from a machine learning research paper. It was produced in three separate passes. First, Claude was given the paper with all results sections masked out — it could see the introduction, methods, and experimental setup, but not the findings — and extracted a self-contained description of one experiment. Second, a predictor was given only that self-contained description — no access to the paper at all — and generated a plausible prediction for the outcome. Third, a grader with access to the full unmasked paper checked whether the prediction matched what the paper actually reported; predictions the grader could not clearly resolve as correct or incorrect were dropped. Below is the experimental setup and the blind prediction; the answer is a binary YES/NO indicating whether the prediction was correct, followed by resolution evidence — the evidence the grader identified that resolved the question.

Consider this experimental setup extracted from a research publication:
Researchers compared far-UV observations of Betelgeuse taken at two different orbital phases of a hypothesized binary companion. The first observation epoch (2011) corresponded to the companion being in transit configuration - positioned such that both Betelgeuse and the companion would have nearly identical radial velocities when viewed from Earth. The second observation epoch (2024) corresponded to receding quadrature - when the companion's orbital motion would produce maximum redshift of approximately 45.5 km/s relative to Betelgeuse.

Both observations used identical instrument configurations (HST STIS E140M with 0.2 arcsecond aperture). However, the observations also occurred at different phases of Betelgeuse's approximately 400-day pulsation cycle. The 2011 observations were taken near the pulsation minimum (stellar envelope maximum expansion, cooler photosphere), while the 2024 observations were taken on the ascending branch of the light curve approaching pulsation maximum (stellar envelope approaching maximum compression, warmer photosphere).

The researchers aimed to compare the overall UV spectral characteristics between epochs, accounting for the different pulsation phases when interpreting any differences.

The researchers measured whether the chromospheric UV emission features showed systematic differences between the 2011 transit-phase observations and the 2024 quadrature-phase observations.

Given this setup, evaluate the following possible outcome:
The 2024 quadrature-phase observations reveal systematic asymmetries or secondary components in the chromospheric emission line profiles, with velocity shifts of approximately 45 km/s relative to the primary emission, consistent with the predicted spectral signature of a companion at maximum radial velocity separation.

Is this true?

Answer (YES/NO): NO